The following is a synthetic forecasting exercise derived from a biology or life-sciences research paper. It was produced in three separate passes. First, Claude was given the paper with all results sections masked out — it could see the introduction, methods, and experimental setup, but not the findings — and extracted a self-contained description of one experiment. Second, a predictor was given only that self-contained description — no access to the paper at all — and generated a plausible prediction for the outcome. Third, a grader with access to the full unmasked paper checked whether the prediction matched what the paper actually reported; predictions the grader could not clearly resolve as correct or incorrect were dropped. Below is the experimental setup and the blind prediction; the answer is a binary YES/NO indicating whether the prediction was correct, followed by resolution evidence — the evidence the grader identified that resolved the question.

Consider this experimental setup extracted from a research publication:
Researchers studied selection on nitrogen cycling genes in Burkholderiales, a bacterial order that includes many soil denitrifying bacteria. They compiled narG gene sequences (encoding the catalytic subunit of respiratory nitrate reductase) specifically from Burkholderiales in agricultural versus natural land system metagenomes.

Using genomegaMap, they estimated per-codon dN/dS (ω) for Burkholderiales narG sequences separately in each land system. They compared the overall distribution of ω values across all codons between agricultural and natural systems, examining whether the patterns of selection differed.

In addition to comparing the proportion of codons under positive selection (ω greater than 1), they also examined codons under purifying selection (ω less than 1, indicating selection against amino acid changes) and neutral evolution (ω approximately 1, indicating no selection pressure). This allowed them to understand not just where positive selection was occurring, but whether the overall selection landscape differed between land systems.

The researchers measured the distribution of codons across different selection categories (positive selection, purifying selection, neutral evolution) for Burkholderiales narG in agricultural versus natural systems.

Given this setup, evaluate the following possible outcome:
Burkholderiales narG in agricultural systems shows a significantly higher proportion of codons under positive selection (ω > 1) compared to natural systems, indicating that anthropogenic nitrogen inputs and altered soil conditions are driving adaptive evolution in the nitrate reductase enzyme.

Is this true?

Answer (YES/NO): YES